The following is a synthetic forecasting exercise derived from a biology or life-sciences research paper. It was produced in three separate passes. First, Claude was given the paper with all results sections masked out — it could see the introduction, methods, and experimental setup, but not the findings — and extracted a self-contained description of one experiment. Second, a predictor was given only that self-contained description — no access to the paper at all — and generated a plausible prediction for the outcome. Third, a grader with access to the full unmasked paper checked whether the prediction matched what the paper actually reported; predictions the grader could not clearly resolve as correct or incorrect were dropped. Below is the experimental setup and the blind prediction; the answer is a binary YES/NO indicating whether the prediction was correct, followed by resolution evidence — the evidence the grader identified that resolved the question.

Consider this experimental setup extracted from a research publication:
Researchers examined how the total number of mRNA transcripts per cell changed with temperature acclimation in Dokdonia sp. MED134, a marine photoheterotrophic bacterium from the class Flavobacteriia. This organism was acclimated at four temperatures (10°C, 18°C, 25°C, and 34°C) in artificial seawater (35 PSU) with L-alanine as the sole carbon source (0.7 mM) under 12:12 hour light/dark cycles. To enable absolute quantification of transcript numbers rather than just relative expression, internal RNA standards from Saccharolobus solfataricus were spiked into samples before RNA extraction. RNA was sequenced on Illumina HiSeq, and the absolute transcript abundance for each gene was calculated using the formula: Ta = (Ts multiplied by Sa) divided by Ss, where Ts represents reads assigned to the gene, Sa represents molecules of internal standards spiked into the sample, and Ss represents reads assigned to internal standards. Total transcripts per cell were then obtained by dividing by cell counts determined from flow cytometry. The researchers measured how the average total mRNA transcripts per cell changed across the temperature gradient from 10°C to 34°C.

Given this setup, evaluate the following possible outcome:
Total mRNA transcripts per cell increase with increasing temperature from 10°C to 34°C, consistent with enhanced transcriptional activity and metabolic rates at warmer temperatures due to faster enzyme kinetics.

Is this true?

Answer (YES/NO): YES